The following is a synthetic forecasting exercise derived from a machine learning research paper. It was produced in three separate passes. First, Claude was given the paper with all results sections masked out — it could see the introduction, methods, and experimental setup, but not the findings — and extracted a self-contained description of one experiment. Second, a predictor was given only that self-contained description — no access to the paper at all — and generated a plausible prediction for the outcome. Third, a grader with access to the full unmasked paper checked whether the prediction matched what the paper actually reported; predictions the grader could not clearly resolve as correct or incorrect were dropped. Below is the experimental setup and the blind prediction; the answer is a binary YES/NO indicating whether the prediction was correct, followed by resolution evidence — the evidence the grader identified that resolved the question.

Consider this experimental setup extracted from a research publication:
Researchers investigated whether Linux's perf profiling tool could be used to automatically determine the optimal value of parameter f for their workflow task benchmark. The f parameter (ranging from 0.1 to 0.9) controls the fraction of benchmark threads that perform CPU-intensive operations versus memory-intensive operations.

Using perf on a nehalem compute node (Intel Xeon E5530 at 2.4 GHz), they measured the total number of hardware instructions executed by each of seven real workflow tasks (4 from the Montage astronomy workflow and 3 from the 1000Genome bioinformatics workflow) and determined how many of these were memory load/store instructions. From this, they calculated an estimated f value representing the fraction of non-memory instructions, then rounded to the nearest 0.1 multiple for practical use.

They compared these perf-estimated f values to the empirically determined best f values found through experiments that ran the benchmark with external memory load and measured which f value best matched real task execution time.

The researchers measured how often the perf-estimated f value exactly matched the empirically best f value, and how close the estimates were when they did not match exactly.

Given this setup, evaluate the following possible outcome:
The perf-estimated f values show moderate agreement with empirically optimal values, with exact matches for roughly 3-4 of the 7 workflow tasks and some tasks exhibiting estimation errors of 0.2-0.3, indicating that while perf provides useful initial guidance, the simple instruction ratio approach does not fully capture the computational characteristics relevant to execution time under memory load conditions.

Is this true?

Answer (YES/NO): NO